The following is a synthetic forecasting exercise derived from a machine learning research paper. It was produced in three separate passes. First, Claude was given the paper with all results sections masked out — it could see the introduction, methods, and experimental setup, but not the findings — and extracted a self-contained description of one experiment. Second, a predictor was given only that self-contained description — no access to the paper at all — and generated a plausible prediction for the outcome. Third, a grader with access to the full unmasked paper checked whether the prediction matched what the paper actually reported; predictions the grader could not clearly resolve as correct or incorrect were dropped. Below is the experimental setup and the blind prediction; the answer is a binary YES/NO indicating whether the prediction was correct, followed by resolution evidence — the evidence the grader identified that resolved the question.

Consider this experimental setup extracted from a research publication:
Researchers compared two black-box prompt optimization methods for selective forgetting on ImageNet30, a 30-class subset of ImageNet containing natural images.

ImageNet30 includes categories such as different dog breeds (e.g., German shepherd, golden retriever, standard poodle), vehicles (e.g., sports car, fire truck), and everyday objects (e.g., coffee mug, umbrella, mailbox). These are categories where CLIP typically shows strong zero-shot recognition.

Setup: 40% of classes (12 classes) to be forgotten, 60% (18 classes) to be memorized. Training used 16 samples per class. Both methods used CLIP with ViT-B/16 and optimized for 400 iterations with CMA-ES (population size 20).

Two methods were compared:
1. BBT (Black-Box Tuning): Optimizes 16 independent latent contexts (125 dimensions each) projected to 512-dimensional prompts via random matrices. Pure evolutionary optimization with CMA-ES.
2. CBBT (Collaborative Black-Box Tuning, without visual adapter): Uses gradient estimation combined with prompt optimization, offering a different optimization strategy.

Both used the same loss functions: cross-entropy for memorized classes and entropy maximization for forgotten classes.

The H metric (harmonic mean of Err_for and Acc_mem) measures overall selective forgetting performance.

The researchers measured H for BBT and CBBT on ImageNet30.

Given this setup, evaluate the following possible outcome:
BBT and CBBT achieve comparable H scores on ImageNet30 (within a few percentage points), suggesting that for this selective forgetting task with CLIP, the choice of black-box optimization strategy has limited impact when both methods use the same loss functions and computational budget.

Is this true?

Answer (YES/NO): NO